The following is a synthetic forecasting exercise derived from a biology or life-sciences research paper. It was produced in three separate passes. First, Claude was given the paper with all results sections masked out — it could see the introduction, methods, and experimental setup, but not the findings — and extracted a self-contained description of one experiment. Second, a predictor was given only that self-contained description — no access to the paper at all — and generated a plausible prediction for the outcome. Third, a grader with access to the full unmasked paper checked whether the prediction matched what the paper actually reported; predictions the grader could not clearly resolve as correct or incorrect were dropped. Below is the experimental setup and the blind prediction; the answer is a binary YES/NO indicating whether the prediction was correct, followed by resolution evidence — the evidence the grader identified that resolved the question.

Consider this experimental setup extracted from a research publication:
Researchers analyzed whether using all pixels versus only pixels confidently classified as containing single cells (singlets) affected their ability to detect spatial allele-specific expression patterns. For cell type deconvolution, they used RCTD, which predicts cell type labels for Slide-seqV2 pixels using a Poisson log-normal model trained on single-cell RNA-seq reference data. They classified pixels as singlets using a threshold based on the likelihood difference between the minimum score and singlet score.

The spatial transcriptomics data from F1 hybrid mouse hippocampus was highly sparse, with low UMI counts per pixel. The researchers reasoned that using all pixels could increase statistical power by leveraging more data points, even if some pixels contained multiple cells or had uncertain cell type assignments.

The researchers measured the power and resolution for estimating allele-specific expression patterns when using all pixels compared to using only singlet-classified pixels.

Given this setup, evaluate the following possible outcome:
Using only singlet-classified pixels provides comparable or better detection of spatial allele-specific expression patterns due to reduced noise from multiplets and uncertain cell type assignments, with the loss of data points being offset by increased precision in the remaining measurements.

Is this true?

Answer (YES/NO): NO